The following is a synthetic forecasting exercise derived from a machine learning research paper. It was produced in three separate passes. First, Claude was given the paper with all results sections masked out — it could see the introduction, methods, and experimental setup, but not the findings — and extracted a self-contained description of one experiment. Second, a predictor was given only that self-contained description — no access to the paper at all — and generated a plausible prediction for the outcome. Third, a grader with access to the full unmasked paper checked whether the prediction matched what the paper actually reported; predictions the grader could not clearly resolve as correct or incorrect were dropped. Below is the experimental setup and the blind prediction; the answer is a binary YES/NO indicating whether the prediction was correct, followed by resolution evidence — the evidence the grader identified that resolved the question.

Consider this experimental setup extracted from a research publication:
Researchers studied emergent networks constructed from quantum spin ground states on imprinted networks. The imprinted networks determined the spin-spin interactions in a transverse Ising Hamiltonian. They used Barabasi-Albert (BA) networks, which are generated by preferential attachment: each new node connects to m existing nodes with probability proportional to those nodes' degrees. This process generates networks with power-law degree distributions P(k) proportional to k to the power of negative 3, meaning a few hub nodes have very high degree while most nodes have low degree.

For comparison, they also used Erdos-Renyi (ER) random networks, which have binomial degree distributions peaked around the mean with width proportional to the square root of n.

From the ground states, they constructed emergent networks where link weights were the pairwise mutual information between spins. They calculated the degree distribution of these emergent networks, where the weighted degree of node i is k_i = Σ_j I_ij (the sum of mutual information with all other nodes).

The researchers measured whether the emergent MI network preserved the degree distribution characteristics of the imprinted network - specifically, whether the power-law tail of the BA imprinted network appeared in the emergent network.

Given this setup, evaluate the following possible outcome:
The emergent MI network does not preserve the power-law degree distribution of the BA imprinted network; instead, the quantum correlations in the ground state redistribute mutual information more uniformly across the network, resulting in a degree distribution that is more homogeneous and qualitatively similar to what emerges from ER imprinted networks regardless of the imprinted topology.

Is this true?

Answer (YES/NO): YES